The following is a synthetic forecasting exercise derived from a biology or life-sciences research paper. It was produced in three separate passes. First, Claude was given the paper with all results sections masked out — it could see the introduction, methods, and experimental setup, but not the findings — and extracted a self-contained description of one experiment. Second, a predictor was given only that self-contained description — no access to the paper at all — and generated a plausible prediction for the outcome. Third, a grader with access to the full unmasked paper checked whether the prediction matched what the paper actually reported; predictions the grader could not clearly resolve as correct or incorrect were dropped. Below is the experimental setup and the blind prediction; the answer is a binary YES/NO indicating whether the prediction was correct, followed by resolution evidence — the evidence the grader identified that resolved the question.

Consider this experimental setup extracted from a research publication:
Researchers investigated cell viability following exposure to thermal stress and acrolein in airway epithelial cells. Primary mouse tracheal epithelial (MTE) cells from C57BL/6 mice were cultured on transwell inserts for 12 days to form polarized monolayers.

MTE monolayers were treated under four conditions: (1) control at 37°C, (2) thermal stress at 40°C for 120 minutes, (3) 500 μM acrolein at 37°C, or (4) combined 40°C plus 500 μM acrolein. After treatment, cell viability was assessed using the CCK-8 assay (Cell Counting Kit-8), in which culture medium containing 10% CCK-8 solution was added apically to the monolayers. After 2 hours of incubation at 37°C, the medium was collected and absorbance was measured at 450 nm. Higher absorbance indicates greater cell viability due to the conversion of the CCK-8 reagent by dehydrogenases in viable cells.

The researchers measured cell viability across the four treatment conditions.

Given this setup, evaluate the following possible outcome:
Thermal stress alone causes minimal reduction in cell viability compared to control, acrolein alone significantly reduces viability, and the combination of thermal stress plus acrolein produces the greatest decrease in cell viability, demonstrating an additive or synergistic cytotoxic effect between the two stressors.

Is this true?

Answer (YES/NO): NO